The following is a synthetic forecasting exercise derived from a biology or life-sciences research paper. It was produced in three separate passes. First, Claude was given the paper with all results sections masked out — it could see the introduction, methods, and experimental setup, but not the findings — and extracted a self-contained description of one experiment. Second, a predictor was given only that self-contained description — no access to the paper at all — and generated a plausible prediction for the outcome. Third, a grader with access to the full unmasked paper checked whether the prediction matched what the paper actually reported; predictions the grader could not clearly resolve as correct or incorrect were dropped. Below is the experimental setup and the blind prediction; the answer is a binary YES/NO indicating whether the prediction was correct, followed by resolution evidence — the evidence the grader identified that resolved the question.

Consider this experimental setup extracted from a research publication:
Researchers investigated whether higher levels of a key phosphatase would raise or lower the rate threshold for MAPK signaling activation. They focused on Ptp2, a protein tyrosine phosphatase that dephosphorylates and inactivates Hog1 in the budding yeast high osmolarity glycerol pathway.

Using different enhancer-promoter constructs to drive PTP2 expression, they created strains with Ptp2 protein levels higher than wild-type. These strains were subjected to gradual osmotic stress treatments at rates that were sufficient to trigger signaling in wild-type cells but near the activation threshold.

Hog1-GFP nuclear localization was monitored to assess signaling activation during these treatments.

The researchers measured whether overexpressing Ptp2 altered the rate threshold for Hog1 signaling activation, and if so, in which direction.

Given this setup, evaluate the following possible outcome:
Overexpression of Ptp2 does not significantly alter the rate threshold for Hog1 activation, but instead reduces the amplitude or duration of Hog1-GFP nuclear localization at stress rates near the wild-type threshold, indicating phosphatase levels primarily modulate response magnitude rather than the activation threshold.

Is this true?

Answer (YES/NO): NO